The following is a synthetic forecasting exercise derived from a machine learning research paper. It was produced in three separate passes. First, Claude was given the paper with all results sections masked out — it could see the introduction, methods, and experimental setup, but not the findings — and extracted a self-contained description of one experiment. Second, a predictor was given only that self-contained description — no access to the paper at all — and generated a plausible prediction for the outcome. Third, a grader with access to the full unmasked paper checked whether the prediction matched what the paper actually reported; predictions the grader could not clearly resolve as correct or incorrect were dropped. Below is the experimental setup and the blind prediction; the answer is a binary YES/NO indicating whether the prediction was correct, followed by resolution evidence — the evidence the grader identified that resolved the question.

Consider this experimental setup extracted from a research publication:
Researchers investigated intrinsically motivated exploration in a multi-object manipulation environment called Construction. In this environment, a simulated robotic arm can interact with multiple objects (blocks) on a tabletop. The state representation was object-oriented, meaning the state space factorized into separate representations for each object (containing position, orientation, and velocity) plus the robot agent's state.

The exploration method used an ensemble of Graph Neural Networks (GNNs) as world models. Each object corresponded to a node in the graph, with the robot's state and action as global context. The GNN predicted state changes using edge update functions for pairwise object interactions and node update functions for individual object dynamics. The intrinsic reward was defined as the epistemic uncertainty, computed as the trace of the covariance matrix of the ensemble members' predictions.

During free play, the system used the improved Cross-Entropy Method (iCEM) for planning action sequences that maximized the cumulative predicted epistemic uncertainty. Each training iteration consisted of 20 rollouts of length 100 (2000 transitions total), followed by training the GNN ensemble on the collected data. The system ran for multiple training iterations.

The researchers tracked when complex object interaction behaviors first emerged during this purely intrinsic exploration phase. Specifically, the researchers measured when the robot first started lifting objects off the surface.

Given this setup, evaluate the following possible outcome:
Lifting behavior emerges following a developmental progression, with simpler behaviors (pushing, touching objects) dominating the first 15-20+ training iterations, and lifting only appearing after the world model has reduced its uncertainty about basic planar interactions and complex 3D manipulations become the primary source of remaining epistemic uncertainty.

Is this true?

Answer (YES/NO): YES